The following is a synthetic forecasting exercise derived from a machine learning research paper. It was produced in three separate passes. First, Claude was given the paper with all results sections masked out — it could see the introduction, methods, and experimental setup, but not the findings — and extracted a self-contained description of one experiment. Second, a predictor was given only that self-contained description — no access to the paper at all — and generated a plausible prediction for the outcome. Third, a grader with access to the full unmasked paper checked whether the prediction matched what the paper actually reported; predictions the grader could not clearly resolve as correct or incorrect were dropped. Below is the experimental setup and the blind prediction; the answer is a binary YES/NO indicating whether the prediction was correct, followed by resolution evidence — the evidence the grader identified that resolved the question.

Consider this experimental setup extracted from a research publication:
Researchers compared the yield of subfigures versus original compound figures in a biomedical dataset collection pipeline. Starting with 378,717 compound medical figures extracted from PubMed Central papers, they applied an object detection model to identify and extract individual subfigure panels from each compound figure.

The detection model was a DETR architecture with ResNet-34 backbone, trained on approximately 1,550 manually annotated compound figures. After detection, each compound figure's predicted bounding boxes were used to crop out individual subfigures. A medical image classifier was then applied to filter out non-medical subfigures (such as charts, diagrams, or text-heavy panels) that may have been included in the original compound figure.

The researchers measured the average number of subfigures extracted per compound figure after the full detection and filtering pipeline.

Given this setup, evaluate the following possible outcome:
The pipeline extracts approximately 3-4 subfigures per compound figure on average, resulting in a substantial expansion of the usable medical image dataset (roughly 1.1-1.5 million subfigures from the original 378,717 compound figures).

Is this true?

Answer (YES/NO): NO